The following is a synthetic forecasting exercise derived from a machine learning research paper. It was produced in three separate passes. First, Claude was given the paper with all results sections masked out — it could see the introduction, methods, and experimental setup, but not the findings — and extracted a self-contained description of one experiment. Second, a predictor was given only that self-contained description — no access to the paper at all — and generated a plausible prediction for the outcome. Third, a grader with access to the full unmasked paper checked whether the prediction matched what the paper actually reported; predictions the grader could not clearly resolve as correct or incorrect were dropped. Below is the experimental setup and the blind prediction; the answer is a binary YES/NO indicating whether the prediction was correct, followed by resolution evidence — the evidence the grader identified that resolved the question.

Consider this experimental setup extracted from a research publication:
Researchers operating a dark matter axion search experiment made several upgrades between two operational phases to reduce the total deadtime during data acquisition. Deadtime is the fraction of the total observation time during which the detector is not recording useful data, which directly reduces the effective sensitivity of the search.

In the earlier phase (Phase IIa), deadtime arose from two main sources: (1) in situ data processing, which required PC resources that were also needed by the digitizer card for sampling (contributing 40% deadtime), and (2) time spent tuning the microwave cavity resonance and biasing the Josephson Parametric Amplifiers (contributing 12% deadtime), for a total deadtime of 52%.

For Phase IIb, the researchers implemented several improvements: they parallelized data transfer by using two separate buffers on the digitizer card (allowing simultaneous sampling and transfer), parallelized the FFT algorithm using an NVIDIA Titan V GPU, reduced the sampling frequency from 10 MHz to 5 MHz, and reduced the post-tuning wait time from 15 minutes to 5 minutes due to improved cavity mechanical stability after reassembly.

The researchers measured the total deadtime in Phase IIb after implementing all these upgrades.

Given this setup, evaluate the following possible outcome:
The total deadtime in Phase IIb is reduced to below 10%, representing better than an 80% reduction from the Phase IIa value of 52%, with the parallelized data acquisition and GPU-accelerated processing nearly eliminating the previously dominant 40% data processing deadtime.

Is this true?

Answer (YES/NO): NO